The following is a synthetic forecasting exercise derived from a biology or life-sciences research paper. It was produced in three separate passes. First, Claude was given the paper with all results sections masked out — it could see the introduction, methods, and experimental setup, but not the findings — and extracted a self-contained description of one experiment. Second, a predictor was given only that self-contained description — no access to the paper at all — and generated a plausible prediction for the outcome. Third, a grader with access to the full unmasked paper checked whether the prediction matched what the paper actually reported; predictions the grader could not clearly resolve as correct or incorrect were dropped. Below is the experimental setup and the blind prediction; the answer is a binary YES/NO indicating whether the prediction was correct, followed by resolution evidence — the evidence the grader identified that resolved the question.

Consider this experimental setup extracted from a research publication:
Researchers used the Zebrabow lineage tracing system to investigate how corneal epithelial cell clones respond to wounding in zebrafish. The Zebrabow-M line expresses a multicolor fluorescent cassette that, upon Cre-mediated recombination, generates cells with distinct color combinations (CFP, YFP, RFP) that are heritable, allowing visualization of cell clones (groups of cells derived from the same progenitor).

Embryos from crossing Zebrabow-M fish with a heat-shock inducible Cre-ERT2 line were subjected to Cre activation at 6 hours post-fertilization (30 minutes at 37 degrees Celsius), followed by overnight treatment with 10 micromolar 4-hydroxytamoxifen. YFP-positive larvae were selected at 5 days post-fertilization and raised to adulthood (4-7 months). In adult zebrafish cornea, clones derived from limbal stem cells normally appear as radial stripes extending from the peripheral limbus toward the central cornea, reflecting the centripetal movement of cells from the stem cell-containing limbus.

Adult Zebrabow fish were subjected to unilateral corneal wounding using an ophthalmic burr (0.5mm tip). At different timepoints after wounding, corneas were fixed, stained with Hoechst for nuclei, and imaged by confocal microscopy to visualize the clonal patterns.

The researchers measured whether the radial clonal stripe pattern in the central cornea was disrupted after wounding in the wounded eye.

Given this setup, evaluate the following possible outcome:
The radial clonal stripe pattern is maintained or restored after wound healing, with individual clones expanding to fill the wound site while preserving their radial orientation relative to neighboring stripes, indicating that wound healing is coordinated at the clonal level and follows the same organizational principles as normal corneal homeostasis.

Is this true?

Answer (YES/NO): NO